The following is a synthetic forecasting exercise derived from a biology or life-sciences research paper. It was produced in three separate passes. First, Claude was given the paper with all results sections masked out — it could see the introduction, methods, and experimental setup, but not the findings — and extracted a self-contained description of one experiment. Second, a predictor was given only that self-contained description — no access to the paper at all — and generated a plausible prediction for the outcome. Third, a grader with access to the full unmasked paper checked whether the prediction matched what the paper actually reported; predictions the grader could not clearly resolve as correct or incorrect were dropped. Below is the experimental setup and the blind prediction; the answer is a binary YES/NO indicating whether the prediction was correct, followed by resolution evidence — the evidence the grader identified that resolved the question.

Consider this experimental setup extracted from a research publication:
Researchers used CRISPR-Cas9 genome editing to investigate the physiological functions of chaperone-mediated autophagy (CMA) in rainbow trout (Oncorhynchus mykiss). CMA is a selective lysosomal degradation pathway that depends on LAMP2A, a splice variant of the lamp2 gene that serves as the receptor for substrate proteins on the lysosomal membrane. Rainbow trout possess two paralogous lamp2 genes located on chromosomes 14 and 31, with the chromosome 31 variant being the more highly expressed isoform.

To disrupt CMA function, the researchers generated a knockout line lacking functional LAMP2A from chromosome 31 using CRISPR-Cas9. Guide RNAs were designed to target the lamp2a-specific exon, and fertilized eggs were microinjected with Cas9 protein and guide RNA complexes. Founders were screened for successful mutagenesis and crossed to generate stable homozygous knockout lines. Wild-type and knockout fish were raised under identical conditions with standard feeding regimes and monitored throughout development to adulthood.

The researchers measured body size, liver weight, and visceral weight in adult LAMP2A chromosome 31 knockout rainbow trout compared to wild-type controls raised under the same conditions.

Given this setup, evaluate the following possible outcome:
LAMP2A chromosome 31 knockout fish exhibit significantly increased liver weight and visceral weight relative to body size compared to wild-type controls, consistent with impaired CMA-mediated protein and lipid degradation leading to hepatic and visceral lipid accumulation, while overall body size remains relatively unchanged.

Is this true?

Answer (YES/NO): NO